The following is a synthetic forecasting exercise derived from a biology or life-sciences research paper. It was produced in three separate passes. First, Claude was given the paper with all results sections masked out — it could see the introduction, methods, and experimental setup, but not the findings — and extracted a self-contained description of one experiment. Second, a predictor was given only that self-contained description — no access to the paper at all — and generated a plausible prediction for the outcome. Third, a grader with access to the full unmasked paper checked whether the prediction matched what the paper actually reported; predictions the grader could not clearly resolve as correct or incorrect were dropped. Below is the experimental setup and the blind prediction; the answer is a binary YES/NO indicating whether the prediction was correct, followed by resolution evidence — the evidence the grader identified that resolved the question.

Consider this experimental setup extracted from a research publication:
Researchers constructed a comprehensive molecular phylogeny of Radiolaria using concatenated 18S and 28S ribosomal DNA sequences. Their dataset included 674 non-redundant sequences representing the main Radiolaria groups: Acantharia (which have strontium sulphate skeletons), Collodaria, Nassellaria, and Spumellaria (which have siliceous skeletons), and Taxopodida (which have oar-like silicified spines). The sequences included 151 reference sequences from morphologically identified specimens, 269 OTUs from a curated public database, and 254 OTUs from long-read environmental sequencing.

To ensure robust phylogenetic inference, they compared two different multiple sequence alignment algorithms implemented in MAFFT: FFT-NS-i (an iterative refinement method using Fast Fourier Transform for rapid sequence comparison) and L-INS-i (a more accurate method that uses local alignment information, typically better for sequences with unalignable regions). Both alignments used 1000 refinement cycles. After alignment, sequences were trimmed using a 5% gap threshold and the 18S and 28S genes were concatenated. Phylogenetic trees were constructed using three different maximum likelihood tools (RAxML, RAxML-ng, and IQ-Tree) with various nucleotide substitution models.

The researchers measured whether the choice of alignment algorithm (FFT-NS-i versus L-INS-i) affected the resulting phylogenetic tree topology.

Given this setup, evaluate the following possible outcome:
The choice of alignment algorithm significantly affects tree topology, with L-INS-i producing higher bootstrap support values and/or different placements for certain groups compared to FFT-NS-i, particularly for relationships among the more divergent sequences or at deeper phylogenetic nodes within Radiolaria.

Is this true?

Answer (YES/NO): NO